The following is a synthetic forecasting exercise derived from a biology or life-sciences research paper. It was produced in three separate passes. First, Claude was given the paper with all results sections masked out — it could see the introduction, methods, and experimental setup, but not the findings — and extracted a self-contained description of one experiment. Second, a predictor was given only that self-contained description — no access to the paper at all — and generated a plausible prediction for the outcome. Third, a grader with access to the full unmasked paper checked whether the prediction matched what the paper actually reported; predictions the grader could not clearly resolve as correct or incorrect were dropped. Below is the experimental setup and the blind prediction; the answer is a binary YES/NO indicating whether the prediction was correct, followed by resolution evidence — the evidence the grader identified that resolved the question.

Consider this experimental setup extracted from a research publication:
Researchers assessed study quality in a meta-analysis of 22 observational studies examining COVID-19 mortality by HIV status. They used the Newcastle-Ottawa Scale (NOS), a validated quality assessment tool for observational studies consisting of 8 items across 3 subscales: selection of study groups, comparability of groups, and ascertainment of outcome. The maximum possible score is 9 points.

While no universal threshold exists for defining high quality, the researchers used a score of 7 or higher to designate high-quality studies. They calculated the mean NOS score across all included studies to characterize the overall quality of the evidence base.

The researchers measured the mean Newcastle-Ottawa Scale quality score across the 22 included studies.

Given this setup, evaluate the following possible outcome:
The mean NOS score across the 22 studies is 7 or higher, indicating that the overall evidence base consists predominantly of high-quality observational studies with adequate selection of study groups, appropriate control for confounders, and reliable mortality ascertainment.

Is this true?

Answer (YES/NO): NO